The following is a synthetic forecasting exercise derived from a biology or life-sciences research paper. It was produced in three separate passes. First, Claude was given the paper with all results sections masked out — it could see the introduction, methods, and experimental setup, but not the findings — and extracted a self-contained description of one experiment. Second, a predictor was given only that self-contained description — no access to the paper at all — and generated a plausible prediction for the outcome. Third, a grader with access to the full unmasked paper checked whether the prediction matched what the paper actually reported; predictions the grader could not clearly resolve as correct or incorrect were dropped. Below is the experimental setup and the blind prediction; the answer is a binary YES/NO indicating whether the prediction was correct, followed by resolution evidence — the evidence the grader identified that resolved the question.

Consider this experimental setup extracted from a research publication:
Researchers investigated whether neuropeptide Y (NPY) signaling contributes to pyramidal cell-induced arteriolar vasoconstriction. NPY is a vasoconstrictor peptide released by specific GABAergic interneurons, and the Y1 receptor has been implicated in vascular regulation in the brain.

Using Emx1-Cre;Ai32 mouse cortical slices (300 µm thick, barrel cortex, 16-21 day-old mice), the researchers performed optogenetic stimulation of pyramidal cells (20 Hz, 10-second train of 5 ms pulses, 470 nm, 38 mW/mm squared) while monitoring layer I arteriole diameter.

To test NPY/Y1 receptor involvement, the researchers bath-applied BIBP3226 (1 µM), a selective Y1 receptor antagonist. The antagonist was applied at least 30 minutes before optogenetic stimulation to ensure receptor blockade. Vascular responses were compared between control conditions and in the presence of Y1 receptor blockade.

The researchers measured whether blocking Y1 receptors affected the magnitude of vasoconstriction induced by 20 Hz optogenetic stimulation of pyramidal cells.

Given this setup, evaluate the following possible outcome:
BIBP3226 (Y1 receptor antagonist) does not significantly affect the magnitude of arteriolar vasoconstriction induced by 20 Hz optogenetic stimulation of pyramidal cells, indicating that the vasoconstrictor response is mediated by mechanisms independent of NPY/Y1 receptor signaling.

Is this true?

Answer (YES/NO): NO